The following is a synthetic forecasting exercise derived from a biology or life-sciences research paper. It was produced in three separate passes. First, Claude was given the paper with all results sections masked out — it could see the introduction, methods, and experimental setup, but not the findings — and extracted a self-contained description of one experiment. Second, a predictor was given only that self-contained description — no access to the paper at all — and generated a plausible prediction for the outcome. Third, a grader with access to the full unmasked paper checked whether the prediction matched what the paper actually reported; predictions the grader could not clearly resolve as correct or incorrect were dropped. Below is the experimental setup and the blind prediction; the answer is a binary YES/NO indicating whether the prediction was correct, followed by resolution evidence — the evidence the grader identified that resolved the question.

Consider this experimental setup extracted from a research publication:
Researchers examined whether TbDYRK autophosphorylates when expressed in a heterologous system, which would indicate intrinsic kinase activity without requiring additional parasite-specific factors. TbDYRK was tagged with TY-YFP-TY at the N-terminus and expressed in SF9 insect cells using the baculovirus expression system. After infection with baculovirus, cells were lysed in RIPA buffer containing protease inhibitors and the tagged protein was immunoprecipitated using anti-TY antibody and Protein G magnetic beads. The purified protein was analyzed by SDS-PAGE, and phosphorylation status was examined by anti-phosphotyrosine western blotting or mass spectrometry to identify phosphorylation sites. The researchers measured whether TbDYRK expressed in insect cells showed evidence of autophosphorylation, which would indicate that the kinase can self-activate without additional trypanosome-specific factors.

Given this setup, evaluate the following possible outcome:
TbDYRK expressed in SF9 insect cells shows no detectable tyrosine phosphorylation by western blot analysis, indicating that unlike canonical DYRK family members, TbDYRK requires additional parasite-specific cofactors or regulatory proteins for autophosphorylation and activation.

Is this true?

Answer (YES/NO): NO